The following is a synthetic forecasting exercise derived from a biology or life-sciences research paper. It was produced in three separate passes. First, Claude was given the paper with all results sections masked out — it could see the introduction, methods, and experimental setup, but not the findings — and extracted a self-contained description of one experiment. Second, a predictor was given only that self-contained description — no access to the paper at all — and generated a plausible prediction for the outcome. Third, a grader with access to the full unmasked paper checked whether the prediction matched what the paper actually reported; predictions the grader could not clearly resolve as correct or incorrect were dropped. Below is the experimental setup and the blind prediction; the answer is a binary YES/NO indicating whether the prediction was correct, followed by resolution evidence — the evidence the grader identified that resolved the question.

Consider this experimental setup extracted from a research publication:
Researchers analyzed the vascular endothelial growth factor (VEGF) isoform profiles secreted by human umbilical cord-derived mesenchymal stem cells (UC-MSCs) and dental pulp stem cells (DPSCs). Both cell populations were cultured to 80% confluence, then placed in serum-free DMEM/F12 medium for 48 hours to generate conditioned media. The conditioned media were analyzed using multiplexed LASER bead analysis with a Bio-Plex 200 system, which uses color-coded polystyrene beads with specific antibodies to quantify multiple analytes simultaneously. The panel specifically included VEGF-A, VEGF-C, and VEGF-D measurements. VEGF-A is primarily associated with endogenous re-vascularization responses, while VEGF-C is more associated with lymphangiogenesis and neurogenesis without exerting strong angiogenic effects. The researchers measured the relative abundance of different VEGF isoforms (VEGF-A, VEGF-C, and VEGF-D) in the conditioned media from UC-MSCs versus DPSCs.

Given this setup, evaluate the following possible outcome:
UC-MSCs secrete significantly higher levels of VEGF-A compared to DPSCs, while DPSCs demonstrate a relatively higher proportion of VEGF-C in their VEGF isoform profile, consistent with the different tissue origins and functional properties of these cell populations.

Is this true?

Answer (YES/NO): NO